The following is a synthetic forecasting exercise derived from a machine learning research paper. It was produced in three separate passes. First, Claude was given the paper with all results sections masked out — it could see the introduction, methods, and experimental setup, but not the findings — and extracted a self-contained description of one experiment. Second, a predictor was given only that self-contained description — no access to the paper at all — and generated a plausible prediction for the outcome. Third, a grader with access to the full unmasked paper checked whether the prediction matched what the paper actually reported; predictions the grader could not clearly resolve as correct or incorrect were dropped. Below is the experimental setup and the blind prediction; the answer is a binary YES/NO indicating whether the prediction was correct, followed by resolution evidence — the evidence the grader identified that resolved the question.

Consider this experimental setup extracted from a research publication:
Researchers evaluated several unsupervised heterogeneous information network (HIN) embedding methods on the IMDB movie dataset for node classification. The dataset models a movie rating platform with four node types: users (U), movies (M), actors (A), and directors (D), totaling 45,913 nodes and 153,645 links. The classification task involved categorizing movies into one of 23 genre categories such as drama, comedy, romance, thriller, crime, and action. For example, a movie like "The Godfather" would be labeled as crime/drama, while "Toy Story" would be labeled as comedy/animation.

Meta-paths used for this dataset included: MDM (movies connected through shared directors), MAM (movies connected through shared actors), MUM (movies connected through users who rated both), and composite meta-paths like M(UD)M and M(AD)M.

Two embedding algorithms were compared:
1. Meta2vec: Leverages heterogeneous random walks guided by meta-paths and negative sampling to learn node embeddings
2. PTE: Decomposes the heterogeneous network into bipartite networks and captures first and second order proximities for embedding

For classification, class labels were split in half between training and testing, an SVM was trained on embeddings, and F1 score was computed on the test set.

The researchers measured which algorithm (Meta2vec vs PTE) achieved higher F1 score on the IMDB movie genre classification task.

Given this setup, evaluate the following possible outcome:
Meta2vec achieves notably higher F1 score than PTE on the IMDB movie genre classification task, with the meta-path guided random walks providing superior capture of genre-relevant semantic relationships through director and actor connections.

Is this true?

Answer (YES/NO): NO